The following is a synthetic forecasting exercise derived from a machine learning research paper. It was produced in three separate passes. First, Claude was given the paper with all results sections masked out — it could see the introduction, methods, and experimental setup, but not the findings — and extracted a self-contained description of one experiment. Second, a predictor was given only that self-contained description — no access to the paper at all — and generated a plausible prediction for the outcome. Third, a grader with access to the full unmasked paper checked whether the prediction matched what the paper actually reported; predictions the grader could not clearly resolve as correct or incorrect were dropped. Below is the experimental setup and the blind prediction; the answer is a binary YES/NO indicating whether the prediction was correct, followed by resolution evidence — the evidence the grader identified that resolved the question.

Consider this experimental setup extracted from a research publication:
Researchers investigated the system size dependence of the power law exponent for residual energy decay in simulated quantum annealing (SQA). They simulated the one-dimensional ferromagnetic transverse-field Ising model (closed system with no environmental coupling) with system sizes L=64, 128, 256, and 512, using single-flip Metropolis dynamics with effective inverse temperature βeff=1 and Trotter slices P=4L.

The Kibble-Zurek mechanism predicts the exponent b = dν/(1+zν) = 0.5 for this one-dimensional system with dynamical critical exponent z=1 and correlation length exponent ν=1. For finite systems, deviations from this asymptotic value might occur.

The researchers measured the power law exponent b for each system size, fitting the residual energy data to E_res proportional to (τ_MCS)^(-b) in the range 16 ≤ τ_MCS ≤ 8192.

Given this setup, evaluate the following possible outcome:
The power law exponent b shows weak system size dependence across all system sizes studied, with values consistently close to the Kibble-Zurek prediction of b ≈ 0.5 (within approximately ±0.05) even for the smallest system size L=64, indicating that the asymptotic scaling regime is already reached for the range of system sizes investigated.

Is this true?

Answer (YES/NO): YES